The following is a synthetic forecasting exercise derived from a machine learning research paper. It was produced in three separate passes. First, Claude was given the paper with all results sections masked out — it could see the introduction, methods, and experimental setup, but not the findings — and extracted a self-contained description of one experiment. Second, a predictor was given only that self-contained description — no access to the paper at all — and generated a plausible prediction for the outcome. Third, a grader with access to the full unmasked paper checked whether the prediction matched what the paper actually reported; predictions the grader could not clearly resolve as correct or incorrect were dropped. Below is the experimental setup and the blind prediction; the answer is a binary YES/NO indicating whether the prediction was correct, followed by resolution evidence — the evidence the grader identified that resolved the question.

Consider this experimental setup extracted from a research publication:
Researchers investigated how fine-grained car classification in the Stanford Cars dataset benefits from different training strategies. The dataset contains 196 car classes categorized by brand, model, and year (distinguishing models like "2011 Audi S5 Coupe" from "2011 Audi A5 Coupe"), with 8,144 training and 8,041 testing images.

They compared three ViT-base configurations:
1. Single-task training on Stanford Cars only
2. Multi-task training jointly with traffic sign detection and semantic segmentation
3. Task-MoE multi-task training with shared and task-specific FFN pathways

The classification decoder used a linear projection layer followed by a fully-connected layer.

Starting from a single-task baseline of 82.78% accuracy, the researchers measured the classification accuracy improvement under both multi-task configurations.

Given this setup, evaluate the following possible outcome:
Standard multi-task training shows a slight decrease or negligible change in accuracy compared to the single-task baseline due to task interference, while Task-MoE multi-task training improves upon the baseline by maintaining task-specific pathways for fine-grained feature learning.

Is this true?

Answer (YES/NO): NO